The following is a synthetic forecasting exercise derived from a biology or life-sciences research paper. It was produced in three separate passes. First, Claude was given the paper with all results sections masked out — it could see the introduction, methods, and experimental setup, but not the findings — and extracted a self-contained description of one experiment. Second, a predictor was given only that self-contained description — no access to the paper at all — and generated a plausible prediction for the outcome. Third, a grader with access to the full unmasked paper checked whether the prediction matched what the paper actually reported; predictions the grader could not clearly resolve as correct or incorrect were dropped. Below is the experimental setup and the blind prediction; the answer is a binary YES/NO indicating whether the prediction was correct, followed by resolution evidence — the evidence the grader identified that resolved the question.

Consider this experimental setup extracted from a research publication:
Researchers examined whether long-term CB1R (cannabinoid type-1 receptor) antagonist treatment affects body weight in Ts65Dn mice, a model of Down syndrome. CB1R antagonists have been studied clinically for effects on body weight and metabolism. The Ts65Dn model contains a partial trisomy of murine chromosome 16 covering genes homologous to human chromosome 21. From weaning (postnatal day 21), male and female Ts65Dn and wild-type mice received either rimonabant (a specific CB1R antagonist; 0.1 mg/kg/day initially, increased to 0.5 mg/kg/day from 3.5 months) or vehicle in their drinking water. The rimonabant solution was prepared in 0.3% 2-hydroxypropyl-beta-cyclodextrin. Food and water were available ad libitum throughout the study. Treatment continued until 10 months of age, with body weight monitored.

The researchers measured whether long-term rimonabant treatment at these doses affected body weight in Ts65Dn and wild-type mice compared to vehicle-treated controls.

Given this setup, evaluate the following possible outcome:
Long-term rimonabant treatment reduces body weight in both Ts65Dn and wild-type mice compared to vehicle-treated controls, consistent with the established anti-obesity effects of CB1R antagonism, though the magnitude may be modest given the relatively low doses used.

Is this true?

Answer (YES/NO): NO